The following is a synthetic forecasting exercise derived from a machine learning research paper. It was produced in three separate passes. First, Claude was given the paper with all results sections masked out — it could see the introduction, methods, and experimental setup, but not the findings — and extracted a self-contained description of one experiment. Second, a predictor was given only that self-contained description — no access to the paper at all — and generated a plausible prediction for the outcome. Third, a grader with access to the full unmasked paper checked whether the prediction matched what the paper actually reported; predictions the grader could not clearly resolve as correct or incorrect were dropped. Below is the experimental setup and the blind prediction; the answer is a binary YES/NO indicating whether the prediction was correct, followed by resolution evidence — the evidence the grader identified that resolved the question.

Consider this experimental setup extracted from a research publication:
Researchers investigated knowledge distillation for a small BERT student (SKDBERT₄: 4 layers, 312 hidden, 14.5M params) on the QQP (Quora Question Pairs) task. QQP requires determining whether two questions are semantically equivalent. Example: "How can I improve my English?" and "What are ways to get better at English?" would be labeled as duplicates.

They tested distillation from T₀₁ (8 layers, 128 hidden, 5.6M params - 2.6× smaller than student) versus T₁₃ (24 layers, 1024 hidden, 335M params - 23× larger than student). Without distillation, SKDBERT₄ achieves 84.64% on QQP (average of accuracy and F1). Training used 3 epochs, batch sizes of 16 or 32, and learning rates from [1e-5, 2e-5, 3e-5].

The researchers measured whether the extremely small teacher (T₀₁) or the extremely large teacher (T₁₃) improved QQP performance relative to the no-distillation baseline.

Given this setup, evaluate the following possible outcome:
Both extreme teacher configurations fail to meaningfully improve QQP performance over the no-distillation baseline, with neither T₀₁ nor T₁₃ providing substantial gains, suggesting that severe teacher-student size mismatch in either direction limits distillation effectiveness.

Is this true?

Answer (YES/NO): NO